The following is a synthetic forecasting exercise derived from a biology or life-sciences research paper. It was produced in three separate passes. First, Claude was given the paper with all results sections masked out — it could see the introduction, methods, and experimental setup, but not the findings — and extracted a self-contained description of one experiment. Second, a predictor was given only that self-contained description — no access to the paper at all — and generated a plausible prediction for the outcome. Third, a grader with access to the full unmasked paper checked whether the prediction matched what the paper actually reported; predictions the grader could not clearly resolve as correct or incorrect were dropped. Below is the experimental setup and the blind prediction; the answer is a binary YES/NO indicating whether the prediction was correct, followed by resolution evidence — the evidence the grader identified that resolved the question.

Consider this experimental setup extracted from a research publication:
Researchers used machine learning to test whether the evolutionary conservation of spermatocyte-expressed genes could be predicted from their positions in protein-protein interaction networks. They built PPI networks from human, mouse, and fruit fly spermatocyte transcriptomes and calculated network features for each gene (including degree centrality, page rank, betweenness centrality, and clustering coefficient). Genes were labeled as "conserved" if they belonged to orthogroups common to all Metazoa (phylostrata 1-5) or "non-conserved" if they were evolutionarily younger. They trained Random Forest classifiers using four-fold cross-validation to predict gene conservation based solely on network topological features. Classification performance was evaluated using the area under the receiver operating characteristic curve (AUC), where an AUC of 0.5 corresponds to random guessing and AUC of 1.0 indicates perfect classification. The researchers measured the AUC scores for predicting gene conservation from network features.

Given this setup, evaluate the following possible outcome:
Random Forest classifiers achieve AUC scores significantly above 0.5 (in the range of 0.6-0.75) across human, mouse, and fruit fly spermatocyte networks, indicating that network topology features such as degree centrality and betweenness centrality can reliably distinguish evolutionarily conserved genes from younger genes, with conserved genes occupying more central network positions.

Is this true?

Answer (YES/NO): NO